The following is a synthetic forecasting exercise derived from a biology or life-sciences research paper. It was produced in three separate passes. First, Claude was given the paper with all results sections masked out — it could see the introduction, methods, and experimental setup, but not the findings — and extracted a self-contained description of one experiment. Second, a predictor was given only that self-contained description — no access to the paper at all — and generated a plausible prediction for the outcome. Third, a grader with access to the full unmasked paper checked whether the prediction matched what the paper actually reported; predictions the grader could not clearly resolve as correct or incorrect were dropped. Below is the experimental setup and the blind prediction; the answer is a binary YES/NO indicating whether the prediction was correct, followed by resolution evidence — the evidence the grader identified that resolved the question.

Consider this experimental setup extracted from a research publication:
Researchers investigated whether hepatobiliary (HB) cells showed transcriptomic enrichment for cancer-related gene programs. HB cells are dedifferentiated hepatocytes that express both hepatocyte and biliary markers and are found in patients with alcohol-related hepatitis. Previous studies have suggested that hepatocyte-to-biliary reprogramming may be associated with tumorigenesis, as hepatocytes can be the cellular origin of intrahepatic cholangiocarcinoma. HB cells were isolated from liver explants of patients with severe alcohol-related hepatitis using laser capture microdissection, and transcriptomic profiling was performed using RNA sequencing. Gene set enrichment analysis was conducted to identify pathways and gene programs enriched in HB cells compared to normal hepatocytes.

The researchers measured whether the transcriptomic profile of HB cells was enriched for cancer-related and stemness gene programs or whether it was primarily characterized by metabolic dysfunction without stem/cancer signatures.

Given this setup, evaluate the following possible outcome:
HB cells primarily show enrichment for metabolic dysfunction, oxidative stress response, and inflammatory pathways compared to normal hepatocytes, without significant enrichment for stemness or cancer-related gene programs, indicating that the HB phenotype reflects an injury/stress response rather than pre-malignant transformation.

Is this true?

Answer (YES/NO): NO